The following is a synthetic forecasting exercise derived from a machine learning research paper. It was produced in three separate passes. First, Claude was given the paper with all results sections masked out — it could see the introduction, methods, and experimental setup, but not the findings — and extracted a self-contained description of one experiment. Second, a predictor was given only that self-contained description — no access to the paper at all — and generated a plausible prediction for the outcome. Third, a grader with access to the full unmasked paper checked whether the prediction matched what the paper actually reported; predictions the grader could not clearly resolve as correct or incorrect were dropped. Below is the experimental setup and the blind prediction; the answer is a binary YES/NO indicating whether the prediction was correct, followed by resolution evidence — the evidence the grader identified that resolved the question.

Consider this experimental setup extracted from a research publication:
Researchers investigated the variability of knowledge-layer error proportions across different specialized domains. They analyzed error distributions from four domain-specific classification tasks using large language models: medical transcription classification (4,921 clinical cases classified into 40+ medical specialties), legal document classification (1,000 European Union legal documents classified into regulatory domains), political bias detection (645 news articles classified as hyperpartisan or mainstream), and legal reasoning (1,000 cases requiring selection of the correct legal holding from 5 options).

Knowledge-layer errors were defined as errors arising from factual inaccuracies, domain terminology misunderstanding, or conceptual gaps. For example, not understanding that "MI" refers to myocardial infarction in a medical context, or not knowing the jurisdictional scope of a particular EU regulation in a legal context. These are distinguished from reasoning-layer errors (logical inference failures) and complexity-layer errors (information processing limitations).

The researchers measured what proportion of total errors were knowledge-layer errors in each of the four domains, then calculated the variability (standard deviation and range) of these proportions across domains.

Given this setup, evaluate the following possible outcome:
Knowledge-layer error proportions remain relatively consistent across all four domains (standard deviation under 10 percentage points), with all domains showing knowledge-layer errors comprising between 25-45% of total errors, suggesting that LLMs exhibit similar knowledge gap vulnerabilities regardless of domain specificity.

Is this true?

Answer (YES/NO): NO